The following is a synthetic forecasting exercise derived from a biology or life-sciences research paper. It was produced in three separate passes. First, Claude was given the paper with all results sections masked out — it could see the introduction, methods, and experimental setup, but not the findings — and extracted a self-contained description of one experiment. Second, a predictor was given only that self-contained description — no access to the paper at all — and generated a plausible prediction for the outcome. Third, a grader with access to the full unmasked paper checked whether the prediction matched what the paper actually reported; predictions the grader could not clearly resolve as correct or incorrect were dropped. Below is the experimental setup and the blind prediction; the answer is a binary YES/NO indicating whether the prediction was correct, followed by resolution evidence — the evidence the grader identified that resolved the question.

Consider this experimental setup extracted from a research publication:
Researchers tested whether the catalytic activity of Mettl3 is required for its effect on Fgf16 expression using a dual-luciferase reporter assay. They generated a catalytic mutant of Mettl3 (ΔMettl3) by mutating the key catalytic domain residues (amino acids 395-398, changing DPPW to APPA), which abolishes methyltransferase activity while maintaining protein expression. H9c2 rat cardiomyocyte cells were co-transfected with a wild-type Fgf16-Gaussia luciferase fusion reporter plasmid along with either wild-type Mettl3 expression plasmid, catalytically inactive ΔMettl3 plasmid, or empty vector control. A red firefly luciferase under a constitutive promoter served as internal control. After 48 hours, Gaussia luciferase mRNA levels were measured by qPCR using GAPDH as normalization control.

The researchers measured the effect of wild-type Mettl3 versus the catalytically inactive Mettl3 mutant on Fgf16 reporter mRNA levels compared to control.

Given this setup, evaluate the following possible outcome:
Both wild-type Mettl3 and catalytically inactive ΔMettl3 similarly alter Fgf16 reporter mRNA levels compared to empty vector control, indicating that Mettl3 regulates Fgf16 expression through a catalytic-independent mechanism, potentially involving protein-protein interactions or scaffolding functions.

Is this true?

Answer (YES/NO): NO